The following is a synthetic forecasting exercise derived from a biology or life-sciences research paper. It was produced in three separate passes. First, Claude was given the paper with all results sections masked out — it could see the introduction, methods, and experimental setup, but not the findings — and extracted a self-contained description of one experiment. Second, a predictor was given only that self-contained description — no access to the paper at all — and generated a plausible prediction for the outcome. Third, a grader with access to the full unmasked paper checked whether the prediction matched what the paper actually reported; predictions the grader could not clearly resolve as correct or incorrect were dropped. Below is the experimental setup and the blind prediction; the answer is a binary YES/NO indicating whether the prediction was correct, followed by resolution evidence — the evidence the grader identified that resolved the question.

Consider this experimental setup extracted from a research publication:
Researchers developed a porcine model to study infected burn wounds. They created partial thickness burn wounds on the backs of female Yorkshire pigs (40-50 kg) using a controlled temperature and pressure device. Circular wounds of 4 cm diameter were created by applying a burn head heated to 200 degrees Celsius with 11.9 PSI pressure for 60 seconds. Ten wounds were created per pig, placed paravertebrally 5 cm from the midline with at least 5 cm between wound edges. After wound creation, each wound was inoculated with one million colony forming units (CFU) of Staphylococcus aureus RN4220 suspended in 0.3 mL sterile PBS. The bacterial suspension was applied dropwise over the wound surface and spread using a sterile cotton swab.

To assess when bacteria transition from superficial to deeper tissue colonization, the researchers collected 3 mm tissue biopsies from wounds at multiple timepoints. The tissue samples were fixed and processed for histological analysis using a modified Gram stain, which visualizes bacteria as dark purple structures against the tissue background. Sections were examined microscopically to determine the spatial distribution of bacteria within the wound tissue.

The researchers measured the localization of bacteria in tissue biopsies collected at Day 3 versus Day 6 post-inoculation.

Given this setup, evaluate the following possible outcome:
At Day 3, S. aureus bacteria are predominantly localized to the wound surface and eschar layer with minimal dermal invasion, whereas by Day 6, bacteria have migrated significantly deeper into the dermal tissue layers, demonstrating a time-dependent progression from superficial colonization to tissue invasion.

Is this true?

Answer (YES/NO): YES